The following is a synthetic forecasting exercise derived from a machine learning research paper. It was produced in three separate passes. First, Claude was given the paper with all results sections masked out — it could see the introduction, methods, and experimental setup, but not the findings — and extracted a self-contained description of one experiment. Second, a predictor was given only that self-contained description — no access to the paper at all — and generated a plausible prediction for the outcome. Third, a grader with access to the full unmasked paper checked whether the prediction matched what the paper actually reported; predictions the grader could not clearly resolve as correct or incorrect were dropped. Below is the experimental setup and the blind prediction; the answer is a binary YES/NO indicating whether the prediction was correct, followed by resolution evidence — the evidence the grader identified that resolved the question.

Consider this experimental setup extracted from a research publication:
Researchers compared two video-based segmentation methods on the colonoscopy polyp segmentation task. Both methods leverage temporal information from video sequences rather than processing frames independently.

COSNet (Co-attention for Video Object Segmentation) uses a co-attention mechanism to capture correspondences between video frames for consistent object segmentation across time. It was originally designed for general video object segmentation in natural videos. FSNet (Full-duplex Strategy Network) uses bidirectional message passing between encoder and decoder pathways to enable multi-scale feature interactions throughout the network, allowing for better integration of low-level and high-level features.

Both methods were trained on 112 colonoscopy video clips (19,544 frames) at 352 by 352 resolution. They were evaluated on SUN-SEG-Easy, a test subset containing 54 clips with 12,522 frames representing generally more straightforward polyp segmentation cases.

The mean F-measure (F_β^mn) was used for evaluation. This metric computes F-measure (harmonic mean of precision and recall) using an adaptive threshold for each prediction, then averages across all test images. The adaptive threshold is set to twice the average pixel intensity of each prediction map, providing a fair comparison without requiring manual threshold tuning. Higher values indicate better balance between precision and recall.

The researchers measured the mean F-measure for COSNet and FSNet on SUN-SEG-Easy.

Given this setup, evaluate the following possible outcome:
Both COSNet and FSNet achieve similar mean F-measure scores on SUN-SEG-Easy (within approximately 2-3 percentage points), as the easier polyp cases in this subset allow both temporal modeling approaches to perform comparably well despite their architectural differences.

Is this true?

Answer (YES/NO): NO